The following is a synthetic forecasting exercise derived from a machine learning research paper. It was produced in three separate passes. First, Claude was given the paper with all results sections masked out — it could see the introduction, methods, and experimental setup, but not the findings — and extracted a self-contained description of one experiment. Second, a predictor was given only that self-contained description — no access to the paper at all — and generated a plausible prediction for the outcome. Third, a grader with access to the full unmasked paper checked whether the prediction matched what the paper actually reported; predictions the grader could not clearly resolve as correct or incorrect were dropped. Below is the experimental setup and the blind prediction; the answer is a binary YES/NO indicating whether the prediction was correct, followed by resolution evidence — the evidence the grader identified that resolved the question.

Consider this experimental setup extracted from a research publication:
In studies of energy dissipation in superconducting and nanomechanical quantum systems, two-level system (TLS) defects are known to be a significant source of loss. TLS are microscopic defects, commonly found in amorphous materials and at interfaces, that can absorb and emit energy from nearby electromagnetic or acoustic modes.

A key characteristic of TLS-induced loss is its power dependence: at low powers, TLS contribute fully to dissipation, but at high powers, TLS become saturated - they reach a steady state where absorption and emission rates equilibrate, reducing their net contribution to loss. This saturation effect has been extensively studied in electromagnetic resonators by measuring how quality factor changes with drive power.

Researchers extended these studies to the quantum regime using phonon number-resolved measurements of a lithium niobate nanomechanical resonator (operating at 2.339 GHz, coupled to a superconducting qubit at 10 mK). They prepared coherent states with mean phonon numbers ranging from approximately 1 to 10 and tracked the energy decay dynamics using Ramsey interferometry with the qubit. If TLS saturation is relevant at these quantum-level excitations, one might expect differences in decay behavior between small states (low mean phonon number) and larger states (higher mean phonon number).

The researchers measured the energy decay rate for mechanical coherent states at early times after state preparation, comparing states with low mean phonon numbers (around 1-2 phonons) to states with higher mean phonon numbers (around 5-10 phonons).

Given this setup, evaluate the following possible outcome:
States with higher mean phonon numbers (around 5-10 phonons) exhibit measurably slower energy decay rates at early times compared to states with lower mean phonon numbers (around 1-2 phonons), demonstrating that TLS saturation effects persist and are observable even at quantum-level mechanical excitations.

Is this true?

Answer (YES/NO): NO